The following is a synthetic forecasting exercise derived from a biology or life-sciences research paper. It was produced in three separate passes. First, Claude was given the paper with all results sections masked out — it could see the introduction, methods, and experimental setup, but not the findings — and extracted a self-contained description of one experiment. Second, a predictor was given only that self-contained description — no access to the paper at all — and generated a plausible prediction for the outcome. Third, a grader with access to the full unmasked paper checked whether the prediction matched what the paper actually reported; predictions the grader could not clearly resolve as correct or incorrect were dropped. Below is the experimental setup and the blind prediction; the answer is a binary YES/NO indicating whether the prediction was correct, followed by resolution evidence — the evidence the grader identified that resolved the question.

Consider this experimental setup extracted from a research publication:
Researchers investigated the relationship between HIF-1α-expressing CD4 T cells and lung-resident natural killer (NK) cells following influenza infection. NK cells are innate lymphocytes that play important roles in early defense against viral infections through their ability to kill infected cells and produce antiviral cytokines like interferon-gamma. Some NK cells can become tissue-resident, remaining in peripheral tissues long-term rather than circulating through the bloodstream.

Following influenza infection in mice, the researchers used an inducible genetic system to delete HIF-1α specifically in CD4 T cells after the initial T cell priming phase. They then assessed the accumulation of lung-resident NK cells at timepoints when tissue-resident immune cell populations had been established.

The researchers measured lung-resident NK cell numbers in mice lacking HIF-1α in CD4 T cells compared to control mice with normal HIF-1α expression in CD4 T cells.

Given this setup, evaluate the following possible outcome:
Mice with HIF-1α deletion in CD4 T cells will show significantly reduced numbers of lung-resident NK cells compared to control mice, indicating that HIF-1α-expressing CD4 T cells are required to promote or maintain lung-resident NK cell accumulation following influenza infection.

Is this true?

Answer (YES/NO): YES